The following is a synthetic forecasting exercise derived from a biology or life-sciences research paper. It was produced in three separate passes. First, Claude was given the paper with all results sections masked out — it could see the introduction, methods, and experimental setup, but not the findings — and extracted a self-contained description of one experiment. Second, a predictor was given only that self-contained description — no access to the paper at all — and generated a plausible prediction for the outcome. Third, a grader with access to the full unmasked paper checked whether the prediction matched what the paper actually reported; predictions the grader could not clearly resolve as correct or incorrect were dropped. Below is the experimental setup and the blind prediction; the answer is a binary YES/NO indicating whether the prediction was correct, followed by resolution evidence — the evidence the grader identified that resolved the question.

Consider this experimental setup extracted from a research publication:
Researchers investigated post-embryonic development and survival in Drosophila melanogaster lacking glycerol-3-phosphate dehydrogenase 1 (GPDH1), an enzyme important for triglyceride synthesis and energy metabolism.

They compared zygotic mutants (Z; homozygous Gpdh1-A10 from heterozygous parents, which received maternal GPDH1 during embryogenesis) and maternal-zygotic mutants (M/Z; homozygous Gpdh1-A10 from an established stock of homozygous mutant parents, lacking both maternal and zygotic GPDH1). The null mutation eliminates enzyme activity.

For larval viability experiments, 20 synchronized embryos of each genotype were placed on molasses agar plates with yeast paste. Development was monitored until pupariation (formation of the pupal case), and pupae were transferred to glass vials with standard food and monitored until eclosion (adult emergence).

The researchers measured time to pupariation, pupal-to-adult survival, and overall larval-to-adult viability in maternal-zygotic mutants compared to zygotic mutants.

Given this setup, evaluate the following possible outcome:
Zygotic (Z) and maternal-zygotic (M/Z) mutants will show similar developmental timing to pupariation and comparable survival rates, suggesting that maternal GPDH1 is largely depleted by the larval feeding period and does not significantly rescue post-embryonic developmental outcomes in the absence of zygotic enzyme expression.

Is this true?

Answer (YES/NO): YES